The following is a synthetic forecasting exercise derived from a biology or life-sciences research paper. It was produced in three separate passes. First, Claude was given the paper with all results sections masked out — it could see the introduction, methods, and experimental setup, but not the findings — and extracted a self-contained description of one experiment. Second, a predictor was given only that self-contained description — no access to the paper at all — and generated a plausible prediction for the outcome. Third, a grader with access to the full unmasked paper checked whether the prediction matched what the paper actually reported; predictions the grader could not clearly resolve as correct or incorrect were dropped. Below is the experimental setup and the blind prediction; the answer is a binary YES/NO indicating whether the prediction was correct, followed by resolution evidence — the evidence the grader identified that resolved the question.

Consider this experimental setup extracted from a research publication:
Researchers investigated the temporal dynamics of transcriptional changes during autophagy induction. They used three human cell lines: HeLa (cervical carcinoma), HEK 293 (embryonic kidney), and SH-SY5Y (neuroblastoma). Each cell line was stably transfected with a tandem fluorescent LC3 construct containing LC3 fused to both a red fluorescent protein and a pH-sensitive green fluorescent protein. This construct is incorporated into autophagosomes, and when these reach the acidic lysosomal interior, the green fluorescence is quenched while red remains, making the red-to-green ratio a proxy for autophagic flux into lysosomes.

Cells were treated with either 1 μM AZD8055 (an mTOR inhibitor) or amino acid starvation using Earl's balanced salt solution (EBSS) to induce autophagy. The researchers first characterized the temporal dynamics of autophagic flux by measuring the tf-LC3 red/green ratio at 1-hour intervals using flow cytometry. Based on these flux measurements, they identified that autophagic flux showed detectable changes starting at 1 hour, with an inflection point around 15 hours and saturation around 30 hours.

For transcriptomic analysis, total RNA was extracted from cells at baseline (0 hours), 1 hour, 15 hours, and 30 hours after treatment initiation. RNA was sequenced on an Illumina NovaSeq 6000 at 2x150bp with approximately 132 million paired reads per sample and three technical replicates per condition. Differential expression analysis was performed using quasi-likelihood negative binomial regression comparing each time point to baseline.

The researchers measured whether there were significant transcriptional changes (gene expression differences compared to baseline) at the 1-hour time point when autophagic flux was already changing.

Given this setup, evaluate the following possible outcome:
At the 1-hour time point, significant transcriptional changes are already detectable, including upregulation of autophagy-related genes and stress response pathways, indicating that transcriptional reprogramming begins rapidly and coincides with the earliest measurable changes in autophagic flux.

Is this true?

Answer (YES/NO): NO